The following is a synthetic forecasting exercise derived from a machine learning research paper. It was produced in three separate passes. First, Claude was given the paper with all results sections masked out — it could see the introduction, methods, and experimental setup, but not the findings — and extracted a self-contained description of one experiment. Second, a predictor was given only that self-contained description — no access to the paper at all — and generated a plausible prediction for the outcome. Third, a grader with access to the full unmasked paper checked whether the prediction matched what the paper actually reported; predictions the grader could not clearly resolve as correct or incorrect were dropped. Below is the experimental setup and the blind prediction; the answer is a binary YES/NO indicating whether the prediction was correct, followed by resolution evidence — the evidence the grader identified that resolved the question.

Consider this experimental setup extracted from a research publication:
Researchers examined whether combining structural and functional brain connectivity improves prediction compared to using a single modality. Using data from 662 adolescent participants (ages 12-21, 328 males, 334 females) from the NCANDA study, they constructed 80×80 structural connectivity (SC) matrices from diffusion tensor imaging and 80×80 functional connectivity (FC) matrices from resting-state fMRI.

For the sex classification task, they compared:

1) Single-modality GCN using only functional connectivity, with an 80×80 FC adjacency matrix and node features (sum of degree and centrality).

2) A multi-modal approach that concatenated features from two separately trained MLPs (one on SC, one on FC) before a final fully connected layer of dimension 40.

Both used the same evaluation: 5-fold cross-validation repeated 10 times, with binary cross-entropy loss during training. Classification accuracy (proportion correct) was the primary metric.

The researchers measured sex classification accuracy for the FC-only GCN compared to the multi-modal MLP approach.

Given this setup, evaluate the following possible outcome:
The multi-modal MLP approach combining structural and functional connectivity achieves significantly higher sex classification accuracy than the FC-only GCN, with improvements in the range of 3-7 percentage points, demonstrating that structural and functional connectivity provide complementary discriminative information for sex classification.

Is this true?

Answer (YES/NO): NO